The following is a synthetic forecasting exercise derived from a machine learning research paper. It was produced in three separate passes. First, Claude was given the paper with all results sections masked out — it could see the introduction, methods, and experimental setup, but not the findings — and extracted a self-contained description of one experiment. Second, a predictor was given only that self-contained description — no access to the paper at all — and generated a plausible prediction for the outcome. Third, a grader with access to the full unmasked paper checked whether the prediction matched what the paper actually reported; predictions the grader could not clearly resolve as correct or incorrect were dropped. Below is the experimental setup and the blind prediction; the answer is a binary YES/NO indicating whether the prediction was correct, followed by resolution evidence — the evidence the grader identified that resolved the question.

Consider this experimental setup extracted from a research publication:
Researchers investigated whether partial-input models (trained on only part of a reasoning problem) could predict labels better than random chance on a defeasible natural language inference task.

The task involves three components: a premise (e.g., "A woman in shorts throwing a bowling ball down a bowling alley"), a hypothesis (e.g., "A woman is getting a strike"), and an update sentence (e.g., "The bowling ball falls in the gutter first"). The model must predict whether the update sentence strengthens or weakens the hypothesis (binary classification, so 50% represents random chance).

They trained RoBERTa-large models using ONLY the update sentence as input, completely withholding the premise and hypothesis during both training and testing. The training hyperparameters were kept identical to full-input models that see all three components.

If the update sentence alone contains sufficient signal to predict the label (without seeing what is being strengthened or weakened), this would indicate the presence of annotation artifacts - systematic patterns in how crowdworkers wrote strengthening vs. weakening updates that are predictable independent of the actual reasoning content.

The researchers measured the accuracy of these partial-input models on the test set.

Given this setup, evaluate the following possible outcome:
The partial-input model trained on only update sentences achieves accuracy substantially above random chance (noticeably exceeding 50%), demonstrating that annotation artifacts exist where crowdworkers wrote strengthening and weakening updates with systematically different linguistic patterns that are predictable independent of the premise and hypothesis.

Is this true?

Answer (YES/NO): YES